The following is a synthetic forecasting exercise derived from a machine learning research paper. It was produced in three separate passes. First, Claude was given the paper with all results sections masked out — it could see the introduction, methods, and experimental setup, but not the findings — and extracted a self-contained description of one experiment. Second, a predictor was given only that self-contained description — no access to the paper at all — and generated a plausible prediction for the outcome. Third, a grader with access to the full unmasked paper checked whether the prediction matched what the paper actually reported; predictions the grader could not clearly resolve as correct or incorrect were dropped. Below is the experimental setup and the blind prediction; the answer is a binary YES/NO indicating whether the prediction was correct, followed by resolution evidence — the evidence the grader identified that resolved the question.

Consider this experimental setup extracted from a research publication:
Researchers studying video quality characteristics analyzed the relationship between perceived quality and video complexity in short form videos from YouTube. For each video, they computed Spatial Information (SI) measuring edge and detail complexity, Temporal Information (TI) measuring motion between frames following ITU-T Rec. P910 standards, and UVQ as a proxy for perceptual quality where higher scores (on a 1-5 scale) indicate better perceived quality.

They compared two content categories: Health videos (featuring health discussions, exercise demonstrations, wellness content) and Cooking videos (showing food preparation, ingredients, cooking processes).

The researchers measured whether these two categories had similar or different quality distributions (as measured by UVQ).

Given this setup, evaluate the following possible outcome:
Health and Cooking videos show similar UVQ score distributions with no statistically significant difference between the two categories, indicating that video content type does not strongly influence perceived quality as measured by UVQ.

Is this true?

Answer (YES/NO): NO